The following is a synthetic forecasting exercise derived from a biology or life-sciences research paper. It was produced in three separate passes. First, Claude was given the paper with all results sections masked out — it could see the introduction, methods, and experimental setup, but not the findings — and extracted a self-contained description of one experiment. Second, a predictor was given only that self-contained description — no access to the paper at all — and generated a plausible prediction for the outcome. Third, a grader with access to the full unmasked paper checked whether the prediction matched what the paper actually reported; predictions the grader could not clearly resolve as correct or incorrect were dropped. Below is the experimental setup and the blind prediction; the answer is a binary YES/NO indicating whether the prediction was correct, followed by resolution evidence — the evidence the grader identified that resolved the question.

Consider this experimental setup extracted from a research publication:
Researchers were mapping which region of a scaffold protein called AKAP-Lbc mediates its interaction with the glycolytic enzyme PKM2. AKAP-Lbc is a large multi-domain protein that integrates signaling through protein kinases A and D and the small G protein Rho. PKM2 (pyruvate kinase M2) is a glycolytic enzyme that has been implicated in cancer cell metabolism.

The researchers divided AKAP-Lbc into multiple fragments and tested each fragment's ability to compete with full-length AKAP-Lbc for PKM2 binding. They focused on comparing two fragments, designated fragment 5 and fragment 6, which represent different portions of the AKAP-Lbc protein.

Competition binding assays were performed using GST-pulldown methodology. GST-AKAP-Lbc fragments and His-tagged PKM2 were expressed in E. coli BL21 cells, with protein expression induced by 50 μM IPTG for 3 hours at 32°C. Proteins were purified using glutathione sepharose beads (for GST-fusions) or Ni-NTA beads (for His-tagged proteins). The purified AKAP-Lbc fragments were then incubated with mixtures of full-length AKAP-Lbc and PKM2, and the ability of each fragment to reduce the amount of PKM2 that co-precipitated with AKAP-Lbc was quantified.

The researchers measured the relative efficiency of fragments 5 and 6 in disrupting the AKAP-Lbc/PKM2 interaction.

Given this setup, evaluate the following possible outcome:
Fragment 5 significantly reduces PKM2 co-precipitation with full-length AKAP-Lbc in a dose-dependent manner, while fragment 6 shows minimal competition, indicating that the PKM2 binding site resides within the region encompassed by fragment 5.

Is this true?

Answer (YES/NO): NO